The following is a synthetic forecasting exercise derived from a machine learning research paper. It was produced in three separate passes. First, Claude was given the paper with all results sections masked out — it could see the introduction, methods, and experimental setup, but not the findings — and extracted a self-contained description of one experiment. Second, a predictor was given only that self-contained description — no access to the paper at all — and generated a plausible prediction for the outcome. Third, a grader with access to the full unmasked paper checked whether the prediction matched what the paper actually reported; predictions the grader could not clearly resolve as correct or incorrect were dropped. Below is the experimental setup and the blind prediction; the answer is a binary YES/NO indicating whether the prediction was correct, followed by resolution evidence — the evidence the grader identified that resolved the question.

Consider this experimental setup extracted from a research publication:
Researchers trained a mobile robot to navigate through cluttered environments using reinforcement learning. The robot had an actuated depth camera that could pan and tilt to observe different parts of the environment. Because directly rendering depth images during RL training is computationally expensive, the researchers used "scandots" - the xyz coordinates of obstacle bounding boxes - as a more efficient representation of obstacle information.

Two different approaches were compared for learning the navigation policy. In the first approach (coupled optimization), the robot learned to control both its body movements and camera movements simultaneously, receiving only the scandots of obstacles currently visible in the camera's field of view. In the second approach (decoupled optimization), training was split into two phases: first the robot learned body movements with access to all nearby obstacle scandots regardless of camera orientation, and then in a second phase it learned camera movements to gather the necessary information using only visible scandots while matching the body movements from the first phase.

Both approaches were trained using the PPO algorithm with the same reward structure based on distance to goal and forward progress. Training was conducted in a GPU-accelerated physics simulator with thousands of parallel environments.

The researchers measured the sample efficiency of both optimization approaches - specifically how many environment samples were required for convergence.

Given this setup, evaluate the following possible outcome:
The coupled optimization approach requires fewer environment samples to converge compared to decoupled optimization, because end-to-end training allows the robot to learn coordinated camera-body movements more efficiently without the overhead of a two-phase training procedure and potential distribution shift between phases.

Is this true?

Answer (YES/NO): NO